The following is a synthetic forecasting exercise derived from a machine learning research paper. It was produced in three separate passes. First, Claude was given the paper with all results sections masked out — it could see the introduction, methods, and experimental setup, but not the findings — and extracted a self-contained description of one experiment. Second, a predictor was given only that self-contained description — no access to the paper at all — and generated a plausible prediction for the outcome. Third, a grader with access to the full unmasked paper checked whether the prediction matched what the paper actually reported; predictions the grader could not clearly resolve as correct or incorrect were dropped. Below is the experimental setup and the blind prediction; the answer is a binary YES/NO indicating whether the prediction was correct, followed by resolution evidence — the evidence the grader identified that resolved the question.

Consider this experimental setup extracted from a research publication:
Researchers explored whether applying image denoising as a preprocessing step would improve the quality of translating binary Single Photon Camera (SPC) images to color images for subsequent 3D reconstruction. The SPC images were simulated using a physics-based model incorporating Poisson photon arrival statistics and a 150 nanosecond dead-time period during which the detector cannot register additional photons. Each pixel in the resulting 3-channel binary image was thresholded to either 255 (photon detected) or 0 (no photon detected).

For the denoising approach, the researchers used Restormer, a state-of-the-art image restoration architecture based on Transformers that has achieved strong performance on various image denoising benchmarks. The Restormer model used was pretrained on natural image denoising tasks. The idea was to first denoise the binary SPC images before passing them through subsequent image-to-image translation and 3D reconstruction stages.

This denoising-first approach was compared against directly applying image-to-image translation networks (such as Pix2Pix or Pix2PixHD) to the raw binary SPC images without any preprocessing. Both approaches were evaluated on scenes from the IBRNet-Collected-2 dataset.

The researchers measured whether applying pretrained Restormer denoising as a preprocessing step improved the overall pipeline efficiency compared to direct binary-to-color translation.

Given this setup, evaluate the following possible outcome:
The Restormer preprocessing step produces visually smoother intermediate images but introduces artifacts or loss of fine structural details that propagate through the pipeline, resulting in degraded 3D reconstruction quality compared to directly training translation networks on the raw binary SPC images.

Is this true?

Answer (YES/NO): YES